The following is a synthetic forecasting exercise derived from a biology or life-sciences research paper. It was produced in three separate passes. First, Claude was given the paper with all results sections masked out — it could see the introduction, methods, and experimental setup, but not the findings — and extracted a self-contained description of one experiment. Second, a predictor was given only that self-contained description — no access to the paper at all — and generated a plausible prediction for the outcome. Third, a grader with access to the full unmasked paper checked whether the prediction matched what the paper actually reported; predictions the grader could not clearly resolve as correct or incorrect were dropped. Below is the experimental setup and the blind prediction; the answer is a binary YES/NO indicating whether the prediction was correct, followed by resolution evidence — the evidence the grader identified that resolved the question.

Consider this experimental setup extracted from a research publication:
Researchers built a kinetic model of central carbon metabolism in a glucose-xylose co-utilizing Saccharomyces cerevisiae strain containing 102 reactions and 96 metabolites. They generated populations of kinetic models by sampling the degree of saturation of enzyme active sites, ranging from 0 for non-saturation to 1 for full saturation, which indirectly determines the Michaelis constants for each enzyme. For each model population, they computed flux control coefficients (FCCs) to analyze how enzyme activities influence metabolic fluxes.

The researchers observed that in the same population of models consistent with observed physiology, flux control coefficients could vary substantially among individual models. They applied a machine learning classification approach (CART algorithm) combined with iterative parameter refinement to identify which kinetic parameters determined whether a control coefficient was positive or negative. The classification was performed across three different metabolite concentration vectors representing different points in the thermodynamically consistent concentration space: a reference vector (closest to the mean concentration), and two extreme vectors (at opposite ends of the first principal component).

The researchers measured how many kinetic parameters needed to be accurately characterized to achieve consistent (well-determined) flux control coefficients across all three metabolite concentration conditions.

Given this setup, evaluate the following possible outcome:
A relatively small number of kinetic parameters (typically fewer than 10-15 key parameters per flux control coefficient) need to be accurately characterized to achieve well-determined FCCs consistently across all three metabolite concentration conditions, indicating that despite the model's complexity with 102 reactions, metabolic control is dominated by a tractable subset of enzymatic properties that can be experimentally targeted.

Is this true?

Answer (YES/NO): YES